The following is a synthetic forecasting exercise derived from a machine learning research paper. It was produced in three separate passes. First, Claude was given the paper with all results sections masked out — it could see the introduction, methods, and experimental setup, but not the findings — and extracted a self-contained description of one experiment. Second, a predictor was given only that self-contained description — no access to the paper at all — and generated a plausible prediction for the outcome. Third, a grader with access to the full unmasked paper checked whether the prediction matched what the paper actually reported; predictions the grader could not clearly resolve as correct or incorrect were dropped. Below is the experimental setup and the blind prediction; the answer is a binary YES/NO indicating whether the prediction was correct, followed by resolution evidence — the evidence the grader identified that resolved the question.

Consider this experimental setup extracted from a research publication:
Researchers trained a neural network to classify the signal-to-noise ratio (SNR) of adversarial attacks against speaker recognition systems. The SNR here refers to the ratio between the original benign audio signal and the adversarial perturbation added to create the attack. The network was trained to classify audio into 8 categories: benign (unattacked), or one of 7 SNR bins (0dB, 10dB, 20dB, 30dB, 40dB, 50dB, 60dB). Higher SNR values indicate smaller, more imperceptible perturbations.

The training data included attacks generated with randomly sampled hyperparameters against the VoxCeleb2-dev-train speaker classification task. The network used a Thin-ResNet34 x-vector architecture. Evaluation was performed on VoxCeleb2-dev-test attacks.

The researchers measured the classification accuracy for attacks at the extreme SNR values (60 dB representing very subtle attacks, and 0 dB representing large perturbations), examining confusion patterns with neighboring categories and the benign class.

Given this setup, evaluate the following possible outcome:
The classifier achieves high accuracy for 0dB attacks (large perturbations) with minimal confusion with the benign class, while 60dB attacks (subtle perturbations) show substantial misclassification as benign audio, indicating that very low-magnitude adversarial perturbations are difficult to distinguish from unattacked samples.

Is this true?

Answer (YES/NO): YES